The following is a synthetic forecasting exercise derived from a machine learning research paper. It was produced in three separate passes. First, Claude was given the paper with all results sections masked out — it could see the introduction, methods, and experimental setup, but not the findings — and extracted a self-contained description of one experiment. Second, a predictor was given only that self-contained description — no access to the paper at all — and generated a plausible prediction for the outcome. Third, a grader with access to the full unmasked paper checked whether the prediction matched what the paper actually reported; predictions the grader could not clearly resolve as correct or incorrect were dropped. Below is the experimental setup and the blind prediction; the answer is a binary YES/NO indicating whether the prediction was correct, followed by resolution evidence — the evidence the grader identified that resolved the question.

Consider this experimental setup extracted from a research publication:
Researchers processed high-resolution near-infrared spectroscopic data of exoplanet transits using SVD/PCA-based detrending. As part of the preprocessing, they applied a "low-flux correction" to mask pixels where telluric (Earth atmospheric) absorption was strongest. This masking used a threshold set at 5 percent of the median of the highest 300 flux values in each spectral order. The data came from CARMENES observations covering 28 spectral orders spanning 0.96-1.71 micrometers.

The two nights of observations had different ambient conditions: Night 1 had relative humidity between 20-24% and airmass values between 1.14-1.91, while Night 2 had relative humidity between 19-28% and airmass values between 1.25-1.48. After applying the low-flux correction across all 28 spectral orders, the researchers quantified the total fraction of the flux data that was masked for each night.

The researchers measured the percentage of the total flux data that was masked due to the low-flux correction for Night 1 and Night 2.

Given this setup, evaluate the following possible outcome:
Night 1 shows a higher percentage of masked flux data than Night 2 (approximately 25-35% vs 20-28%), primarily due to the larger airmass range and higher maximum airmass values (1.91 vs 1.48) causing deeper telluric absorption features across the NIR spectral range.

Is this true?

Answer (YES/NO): NO